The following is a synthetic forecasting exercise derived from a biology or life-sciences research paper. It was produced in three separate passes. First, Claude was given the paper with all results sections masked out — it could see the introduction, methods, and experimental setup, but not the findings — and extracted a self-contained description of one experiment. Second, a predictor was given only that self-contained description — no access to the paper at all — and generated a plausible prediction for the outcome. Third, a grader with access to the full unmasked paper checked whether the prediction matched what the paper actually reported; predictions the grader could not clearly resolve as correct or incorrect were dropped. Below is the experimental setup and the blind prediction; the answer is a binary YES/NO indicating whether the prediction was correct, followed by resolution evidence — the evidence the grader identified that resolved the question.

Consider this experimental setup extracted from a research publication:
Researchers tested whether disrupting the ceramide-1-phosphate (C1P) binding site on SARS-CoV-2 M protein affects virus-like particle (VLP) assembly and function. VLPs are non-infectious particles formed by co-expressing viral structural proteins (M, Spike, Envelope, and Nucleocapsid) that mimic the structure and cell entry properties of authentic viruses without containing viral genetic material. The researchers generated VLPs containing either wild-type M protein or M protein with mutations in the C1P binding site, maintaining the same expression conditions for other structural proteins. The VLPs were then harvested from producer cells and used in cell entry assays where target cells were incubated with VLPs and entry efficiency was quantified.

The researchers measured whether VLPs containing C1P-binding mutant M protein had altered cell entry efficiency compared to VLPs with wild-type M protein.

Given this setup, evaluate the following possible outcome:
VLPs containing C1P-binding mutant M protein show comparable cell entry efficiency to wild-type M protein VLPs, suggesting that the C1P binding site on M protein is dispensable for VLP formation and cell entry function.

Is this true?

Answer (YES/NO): NO